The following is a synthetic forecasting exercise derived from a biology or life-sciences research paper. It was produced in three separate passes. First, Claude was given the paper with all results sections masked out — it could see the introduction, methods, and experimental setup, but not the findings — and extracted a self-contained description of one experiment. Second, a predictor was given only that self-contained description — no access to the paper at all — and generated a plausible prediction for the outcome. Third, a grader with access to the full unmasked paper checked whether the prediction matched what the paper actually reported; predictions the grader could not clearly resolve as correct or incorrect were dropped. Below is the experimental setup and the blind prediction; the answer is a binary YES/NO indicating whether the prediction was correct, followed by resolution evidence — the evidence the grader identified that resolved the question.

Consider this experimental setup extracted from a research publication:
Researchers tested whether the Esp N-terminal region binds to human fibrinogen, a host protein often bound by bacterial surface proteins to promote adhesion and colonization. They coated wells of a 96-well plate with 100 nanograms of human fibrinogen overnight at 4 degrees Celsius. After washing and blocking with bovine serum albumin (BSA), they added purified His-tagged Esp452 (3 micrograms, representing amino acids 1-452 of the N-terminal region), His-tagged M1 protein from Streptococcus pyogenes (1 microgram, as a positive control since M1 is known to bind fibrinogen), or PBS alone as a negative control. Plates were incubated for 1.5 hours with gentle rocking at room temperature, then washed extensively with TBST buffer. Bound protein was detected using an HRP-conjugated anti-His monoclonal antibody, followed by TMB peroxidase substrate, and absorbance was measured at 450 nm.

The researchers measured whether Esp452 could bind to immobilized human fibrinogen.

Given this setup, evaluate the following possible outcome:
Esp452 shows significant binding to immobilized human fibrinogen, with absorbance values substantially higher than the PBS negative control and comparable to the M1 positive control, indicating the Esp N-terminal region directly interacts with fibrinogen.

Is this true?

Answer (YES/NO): NO